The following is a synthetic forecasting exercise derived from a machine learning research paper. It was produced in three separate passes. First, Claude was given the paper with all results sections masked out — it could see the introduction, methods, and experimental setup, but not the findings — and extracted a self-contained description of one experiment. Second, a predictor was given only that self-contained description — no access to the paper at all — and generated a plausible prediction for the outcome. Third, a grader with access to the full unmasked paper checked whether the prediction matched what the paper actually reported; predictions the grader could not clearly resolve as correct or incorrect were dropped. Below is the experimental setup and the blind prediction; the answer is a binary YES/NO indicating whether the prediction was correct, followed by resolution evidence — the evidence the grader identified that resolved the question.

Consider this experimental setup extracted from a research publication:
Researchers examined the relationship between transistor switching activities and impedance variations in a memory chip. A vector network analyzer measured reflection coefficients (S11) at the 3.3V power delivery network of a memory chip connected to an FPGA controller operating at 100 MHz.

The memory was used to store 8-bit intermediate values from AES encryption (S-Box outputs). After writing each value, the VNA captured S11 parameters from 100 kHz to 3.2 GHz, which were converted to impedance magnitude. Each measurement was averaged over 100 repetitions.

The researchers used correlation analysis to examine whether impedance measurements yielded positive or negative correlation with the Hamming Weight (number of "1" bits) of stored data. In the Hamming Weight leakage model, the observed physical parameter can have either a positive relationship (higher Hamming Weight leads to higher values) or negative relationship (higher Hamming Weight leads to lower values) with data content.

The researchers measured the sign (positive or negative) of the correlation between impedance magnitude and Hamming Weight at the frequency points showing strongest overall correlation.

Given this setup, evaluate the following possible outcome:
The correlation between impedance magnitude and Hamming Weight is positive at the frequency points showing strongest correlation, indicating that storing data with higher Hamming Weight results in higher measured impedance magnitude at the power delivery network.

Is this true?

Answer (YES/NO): YES